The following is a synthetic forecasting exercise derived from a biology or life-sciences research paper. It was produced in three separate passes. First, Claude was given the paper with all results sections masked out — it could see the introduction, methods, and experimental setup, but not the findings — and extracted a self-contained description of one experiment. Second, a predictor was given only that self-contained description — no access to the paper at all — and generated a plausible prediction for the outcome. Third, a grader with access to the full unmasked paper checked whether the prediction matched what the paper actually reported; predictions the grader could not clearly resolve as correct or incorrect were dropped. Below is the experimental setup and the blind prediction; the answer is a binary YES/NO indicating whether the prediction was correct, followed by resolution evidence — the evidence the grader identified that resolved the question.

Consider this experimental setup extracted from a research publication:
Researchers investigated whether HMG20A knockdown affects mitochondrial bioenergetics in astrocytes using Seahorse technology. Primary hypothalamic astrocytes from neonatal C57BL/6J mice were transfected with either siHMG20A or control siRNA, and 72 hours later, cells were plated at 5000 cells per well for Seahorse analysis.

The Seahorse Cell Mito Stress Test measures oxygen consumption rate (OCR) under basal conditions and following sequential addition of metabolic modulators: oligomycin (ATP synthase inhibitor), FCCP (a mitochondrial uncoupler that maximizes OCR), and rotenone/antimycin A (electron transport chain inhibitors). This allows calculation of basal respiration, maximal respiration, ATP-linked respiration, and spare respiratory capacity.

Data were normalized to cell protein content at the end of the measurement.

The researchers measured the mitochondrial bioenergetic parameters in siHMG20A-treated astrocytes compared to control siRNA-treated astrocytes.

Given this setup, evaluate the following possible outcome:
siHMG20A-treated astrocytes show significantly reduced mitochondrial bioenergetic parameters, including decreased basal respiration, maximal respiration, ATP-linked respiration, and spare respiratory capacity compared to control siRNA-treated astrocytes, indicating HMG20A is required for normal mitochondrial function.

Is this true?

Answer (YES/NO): NO